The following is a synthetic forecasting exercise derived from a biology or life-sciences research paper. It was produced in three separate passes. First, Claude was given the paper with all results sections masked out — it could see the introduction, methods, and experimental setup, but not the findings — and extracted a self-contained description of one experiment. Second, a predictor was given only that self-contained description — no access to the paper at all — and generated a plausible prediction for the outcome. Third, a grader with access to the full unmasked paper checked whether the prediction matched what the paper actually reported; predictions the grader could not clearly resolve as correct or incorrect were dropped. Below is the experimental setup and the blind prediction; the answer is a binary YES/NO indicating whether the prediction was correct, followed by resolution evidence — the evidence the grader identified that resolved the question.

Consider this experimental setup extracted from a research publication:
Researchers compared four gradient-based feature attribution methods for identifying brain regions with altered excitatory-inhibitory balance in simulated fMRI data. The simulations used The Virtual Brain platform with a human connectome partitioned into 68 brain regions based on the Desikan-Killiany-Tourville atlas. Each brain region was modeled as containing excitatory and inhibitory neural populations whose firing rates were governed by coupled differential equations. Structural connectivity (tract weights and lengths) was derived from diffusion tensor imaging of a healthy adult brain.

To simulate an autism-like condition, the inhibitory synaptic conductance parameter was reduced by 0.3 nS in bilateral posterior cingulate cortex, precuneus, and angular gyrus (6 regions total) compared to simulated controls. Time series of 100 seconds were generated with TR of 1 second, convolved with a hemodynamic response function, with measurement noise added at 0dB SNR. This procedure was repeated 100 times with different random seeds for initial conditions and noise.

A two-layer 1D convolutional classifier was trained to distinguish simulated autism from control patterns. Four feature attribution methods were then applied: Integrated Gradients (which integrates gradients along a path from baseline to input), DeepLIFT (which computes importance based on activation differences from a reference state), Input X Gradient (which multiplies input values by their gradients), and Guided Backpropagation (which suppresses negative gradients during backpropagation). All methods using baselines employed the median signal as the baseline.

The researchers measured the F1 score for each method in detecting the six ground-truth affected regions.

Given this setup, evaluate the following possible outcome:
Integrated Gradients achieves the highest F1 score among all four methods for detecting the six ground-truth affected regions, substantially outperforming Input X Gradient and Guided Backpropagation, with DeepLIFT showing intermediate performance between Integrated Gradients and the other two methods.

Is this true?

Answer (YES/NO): NO